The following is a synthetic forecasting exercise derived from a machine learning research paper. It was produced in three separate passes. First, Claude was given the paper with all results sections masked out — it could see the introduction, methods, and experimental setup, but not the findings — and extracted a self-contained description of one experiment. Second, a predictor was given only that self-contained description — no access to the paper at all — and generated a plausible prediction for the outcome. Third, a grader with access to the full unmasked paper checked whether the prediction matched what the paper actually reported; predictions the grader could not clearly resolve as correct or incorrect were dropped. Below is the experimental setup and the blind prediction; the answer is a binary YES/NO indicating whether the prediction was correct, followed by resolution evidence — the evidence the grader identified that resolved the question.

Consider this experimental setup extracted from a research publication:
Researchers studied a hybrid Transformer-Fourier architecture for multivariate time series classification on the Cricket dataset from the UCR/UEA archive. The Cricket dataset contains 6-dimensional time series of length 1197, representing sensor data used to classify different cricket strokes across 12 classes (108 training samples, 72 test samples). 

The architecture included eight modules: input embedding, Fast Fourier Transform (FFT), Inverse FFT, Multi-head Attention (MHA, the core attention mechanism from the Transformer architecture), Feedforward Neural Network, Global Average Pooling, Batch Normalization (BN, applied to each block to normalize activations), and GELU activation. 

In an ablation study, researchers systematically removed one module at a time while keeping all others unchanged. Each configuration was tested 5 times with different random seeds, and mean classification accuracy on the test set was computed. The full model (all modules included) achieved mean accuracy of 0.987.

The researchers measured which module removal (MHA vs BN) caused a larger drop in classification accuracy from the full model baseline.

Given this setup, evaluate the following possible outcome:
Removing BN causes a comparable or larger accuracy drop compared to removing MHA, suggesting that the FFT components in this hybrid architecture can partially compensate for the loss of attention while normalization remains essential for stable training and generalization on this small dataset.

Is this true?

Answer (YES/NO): NO